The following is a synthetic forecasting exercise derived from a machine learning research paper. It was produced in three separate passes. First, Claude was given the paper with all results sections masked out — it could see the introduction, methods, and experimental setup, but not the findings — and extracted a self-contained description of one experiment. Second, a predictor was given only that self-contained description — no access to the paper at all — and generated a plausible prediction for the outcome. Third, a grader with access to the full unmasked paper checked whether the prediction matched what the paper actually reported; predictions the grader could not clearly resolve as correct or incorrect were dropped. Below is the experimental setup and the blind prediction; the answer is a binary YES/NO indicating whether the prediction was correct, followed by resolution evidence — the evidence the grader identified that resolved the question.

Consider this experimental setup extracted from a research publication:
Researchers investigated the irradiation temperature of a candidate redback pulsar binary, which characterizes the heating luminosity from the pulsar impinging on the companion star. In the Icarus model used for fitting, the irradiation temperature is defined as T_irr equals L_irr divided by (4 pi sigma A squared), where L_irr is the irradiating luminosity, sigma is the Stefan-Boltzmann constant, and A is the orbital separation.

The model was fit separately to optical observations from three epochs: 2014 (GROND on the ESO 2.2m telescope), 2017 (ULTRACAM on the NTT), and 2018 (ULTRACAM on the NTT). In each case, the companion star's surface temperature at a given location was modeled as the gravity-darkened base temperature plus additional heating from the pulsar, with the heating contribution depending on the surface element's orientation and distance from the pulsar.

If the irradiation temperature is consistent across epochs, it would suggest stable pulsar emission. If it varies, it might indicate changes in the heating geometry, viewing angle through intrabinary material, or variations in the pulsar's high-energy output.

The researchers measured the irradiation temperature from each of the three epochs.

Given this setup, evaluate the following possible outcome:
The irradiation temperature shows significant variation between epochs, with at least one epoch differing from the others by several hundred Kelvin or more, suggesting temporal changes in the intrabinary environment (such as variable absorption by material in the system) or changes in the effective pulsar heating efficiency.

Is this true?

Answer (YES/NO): YES